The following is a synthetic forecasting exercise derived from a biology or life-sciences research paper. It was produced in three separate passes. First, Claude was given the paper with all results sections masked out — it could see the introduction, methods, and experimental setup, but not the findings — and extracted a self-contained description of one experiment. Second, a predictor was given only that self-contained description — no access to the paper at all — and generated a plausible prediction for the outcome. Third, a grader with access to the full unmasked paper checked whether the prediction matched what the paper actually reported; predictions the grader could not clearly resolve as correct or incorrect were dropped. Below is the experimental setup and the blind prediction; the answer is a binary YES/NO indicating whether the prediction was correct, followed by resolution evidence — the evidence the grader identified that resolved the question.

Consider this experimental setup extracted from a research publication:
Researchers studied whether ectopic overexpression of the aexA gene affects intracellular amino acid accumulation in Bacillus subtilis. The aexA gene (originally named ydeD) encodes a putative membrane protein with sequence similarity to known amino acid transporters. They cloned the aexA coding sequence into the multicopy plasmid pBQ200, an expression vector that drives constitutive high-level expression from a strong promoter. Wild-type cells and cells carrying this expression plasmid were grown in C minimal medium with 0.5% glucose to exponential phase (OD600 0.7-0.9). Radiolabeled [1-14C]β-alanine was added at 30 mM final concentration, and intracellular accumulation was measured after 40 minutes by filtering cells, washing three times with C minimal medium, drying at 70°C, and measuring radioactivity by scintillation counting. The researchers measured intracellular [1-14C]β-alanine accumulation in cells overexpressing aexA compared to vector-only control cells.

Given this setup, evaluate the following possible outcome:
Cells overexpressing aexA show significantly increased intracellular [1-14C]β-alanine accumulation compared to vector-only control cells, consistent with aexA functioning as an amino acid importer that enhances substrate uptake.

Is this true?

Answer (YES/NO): NO